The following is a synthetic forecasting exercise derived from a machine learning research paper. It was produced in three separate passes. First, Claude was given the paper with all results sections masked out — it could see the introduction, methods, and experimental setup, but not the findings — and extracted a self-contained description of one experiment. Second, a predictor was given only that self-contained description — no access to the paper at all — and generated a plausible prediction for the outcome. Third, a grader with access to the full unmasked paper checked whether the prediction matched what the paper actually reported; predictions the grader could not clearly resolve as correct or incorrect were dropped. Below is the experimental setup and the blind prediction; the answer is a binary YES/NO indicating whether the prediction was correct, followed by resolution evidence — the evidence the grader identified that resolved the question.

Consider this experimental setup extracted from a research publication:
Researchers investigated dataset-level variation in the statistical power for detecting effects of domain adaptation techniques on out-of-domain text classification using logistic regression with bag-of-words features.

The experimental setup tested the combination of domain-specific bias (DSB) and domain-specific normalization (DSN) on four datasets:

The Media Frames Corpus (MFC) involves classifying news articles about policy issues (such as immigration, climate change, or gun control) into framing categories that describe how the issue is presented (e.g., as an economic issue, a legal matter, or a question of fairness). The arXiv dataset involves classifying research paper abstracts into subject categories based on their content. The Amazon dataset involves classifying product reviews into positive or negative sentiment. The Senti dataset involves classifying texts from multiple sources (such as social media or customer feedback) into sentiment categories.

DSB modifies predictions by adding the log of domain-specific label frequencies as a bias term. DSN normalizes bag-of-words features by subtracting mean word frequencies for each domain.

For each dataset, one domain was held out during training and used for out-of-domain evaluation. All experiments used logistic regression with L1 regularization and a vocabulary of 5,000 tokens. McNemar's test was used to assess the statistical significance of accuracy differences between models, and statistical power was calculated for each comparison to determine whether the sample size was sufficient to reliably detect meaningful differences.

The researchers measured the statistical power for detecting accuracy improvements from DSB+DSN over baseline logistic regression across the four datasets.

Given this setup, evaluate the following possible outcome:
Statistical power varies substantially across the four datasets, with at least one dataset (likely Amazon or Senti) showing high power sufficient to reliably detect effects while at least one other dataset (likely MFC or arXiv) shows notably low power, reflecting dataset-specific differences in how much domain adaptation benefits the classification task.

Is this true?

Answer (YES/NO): NO